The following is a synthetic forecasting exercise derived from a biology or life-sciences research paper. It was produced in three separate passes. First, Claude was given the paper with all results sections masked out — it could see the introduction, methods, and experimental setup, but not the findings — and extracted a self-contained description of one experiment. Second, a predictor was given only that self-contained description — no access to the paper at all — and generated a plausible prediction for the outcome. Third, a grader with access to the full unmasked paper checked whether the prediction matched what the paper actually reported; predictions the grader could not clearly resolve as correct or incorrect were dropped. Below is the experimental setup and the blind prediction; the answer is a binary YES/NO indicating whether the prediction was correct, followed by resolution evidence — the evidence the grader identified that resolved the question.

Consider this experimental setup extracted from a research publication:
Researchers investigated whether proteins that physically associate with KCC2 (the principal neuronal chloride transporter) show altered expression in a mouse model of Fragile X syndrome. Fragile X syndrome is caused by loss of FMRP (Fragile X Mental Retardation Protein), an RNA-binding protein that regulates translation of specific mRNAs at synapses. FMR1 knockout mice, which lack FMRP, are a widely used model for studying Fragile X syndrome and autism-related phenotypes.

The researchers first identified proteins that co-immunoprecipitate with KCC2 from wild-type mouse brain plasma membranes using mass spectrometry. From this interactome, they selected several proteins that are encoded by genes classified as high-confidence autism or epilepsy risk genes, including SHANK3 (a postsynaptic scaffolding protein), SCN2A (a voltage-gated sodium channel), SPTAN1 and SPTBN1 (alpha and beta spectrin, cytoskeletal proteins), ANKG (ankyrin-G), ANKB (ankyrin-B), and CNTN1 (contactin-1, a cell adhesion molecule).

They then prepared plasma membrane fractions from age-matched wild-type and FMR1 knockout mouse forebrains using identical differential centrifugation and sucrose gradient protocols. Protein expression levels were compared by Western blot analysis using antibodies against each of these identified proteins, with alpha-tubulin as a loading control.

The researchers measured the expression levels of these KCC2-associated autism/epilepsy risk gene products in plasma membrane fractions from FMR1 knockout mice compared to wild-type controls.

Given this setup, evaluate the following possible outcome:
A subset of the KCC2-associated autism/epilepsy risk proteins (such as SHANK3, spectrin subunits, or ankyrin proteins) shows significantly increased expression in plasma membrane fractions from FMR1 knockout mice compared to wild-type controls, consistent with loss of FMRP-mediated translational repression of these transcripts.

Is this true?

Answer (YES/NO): NO